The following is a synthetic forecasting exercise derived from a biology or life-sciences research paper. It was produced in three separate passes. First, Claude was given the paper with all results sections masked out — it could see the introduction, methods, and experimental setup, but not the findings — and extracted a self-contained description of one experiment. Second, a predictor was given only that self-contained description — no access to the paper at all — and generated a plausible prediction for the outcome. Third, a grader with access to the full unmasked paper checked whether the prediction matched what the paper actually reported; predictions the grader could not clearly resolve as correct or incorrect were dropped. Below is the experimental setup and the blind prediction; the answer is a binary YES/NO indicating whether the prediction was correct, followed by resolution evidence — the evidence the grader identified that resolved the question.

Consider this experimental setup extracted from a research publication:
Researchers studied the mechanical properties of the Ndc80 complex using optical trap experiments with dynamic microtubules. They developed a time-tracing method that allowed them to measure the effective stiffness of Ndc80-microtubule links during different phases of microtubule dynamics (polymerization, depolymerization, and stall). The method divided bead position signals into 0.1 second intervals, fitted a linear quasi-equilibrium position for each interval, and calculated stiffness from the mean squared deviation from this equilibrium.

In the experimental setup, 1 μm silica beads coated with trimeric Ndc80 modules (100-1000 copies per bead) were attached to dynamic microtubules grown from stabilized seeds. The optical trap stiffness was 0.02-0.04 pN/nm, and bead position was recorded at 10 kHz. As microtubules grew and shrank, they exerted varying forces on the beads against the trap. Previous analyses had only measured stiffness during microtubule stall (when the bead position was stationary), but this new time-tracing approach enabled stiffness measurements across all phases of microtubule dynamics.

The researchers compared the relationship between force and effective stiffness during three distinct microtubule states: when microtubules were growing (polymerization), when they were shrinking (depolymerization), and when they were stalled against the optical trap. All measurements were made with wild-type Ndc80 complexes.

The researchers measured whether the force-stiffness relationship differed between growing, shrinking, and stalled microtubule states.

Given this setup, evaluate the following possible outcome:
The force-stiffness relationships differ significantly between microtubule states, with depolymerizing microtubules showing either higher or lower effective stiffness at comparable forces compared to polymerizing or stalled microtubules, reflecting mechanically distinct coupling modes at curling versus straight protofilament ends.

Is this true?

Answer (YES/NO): NO